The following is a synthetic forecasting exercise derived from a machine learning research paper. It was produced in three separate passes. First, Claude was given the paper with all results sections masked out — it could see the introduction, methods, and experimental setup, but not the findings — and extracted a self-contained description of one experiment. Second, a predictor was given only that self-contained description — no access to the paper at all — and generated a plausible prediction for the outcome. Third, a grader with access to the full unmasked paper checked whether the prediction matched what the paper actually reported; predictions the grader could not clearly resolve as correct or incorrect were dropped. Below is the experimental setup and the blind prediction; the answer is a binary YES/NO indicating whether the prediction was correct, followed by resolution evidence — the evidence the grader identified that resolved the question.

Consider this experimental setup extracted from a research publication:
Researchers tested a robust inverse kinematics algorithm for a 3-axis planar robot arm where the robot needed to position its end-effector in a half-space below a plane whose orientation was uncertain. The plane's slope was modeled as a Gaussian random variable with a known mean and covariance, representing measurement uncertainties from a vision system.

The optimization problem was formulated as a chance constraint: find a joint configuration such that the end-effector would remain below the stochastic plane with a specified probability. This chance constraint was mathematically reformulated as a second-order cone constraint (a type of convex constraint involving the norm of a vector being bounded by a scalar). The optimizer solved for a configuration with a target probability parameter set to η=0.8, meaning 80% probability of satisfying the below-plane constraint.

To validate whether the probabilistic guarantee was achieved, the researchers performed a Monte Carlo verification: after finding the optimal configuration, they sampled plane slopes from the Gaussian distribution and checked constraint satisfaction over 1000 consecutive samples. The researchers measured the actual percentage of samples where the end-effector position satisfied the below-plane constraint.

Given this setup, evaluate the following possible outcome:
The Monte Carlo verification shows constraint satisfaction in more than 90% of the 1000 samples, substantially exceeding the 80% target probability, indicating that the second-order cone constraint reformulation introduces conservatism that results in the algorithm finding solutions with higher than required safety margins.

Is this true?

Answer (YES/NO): NO